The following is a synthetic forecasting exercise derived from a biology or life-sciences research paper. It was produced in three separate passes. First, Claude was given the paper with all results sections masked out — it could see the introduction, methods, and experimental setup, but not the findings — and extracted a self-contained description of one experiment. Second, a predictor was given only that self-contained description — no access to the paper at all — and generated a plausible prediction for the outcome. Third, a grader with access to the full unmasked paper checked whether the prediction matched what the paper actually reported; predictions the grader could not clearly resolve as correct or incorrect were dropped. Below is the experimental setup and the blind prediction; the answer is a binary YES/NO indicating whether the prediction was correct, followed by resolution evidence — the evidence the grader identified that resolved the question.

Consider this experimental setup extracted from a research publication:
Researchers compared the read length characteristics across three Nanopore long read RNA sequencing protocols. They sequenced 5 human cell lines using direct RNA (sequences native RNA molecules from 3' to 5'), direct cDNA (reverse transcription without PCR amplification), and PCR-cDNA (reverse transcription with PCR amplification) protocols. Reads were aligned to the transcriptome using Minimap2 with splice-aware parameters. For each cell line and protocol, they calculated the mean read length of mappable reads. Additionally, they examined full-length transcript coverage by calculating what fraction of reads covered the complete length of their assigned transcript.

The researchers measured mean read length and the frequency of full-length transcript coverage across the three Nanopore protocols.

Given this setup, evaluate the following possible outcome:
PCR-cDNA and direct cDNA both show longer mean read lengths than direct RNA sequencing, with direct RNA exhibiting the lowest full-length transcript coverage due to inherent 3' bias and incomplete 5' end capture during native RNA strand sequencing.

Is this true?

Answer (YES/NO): NO